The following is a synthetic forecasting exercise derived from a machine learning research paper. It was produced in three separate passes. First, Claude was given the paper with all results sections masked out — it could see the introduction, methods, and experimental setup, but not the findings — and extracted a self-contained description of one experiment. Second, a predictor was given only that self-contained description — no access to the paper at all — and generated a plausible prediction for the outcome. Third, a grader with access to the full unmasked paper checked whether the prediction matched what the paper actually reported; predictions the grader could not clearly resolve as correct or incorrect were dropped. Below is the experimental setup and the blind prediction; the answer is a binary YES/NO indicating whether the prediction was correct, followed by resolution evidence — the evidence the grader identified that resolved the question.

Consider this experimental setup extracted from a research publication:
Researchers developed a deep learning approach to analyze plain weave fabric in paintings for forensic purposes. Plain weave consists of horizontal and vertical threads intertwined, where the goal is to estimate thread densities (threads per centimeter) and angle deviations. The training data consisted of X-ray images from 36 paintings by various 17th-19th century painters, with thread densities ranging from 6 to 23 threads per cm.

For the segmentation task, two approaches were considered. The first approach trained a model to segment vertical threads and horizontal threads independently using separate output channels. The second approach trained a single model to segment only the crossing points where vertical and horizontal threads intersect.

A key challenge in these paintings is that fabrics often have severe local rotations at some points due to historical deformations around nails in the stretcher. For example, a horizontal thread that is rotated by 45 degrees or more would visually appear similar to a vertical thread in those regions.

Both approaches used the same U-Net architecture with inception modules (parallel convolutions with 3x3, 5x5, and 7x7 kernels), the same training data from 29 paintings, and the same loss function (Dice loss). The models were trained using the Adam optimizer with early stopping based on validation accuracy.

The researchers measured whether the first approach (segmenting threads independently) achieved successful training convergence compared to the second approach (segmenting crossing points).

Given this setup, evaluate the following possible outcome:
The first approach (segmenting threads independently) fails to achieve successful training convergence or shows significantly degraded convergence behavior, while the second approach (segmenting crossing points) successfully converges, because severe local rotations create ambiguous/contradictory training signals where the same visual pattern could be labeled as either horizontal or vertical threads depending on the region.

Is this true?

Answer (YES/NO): YES